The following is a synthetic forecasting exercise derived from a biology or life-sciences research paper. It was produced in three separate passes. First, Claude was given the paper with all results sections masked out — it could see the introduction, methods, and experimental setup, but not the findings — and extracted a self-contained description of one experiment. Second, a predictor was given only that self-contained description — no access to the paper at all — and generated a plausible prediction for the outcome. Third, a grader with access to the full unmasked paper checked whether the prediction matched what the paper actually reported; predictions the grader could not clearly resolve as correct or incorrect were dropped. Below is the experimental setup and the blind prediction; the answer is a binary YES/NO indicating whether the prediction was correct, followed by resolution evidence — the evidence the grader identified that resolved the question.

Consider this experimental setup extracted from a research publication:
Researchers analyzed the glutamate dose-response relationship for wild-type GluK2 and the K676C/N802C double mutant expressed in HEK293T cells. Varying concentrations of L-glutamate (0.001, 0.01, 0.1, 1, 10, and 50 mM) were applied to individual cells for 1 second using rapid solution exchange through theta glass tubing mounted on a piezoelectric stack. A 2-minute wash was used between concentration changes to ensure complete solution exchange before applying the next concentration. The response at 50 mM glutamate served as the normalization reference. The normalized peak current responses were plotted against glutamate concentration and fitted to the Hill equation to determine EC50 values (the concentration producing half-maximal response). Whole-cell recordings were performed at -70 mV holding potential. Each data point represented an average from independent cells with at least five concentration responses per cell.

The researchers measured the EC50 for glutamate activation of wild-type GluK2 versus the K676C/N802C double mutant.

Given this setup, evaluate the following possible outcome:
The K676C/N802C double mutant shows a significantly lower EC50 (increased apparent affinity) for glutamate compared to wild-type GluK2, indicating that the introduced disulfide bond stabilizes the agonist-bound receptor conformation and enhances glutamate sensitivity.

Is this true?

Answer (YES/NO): NO